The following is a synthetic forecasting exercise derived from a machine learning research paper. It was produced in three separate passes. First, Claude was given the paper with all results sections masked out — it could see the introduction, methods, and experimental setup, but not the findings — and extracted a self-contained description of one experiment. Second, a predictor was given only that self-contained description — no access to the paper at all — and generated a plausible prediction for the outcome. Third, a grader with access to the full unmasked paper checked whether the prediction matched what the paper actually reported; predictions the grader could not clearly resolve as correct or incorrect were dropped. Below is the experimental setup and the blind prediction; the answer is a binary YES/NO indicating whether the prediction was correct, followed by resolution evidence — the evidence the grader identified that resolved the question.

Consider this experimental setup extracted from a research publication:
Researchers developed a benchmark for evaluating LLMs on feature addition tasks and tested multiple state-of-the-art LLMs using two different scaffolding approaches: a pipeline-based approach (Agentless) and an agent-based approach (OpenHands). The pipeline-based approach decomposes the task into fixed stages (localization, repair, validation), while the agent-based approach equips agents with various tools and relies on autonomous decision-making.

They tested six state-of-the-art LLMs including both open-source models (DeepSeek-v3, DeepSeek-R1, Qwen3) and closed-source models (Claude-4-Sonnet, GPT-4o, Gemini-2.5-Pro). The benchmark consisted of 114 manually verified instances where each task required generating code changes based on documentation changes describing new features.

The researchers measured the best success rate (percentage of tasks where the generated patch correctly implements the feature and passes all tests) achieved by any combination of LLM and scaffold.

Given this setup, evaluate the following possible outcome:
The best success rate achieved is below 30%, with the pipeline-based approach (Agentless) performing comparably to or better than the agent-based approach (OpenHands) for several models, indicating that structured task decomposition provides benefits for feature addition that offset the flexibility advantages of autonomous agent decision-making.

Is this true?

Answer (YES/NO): YES